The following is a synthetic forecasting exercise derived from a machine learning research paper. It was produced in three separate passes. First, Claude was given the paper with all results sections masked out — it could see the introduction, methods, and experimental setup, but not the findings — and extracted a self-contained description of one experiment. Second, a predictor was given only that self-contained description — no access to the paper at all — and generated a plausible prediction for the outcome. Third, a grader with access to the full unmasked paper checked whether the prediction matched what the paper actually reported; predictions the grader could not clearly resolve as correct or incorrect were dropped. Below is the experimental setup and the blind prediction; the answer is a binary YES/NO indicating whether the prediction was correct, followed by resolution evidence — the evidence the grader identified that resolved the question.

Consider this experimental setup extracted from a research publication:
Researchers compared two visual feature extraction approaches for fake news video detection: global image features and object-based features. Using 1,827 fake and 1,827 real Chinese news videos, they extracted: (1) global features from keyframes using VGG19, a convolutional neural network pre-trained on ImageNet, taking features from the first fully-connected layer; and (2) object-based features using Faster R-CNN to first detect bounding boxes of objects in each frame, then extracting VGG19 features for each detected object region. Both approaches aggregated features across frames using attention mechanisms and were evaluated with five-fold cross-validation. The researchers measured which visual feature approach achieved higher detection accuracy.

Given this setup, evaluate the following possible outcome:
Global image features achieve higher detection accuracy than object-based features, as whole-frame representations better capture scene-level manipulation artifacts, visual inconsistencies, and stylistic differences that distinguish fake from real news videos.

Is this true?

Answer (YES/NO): NO